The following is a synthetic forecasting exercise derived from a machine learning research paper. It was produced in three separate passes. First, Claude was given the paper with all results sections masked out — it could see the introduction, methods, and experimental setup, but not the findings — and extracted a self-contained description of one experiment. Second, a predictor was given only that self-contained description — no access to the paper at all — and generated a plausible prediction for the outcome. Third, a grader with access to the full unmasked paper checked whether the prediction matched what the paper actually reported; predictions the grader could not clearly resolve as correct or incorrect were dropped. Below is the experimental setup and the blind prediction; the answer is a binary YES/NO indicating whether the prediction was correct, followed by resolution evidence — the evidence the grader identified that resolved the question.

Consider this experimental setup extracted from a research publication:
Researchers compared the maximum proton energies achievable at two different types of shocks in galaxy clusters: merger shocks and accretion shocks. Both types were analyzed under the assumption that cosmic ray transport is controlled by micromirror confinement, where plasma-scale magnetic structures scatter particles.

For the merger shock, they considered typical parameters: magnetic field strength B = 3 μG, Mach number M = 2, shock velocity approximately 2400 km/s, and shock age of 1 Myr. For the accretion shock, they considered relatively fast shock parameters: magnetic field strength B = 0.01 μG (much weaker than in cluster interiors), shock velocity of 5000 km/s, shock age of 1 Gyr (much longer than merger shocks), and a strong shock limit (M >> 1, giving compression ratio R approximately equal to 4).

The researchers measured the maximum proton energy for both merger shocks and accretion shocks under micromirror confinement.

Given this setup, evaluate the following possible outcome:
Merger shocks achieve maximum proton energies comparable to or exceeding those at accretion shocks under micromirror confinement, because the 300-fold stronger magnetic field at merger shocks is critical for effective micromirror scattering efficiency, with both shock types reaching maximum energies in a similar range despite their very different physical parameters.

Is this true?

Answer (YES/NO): NO